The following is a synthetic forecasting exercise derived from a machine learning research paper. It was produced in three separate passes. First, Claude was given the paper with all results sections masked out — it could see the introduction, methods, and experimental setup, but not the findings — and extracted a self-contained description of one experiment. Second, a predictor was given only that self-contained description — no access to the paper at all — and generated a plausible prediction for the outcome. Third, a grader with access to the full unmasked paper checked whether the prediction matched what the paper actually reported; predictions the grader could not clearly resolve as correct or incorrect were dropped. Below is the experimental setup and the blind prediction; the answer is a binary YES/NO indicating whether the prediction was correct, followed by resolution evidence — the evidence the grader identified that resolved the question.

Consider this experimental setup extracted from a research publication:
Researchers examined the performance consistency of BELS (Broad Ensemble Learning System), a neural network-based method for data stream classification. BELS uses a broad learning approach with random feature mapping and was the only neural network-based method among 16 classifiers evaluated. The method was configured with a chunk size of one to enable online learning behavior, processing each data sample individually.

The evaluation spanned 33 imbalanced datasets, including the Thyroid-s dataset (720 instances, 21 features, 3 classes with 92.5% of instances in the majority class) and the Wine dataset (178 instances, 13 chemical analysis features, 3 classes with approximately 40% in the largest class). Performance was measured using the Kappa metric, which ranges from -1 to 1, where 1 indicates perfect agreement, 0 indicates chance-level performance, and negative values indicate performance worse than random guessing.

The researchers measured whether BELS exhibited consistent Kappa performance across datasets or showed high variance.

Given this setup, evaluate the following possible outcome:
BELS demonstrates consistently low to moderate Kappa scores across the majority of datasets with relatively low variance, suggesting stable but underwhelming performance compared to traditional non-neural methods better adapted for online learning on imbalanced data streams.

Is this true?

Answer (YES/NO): NO